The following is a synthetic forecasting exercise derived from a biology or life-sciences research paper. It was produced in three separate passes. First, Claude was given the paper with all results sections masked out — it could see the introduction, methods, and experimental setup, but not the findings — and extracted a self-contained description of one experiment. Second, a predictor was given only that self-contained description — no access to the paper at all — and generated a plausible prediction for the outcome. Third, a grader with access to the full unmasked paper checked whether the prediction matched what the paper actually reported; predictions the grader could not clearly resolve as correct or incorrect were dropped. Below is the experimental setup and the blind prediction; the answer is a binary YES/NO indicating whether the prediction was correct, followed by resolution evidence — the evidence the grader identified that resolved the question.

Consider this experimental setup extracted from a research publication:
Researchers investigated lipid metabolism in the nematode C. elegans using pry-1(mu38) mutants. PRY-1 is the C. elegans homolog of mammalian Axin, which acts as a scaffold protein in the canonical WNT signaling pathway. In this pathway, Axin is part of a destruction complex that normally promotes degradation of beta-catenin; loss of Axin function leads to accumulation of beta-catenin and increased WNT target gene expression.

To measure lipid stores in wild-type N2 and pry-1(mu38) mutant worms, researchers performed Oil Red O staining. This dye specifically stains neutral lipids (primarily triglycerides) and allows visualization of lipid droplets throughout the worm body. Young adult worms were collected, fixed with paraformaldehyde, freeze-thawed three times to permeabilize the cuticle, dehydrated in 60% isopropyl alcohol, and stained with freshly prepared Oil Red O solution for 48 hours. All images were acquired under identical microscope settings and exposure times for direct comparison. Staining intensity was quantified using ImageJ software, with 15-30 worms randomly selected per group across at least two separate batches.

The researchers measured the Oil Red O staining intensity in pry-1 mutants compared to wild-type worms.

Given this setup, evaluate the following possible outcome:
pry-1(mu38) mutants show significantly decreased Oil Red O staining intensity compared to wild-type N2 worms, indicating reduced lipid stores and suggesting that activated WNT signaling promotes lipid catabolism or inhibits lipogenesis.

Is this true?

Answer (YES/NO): YES